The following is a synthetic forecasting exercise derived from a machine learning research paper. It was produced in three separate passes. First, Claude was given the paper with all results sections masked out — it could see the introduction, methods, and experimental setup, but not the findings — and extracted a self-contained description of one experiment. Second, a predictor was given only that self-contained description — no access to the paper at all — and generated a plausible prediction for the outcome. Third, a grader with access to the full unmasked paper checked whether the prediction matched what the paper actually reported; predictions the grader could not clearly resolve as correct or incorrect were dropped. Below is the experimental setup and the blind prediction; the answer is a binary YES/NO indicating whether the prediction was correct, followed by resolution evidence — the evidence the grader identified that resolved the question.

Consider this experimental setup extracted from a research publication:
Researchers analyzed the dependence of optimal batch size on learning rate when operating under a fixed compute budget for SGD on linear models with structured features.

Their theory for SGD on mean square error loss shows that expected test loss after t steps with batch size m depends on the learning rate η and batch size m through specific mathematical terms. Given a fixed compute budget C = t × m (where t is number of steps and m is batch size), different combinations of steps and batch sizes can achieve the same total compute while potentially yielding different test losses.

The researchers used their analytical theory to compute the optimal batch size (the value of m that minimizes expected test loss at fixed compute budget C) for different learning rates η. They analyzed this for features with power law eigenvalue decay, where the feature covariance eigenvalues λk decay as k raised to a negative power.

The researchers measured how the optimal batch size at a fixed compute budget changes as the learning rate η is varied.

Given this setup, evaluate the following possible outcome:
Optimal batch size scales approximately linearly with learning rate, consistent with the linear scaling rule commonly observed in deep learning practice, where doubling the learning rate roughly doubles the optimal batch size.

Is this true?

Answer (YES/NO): NO